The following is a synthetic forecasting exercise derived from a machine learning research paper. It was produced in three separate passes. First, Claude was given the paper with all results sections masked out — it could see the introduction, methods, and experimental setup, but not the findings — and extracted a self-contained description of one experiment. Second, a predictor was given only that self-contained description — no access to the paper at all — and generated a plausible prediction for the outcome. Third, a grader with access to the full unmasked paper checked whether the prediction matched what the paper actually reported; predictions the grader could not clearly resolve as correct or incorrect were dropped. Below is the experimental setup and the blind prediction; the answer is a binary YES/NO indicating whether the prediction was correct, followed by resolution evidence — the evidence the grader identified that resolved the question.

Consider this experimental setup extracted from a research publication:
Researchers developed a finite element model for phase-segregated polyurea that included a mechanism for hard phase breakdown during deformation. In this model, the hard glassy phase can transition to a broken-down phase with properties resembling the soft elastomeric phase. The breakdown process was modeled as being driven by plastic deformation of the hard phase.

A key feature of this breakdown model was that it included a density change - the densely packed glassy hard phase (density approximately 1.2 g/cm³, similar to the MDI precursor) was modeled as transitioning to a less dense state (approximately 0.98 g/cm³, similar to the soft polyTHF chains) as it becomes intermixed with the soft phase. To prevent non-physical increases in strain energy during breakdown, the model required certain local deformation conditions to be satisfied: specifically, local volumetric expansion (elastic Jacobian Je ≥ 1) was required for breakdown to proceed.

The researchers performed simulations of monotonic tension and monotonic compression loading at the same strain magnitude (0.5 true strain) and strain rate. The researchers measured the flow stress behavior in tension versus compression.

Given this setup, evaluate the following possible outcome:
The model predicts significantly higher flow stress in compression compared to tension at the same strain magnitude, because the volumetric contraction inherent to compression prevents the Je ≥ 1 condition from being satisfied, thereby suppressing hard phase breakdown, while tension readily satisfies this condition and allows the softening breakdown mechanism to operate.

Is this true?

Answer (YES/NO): YES